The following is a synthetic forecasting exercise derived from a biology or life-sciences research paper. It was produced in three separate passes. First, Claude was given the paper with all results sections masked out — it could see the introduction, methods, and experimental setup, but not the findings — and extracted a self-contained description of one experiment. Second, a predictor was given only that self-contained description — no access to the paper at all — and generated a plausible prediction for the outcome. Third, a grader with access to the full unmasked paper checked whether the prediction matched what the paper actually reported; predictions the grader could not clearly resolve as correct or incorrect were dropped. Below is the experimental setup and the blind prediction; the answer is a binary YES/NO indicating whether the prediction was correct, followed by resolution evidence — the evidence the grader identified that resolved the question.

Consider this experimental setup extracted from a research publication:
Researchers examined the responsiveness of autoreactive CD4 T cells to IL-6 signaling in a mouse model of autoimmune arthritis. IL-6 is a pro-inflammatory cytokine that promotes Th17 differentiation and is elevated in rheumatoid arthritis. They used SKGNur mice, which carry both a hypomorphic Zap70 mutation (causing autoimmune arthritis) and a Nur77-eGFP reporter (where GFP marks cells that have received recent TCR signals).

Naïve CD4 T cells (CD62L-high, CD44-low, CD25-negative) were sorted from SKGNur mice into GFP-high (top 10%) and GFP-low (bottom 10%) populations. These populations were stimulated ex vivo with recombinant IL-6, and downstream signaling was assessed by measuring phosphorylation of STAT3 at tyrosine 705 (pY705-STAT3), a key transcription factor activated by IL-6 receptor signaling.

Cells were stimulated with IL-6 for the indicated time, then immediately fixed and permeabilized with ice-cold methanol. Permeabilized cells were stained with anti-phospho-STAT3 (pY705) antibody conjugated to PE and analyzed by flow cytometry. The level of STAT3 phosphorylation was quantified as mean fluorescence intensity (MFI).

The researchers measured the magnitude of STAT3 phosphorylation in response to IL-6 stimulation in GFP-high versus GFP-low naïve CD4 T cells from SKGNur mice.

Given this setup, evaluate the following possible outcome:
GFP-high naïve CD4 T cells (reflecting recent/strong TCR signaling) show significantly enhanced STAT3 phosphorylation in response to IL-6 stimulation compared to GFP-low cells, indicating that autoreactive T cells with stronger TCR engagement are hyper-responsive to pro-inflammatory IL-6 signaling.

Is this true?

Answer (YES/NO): YES